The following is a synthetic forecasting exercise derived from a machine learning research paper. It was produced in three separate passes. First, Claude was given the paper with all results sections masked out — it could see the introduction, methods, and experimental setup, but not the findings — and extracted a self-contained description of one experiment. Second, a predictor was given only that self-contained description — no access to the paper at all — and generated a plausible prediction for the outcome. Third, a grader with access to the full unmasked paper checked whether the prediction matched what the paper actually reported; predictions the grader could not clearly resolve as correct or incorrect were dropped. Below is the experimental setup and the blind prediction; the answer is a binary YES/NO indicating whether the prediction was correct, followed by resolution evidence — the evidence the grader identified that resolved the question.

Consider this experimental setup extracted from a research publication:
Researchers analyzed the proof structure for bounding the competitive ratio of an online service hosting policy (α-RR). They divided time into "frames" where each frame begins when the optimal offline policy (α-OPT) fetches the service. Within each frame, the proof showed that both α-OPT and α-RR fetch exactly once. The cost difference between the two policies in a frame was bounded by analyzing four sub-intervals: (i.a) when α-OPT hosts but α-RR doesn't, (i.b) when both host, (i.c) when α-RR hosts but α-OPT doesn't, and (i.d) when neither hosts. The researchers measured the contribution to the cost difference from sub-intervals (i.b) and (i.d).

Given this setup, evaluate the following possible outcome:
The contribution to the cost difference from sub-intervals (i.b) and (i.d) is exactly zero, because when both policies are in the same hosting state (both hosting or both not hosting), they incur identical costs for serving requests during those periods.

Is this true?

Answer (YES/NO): YES